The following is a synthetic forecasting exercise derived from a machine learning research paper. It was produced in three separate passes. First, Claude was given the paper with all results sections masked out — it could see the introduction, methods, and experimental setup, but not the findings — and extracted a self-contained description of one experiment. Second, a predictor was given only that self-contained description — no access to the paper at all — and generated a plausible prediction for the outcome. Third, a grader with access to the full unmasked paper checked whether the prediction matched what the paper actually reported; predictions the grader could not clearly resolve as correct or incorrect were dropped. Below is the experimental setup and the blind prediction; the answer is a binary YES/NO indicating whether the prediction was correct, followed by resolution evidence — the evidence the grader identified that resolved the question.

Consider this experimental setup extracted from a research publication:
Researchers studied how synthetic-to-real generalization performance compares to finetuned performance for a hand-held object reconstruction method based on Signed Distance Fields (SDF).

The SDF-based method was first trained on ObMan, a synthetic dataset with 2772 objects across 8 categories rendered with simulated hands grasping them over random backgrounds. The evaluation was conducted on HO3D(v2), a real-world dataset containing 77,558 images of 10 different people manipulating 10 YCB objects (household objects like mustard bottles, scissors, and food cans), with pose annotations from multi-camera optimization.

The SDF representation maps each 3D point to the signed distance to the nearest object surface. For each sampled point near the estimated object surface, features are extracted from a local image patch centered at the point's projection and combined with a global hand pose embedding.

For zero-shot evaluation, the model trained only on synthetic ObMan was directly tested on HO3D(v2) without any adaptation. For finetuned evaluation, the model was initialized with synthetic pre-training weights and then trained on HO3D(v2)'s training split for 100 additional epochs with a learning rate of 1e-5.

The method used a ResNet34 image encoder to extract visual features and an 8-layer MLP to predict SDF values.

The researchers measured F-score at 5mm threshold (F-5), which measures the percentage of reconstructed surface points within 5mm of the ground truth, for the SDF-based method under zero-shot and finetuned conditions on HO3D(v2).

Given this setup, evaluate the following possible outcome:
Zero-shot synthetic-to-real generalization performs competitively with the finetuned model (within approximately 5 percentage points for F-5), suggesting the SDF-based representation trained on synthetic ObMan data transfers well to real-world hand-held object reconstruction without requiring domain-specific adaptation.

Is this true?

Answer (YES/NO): YES